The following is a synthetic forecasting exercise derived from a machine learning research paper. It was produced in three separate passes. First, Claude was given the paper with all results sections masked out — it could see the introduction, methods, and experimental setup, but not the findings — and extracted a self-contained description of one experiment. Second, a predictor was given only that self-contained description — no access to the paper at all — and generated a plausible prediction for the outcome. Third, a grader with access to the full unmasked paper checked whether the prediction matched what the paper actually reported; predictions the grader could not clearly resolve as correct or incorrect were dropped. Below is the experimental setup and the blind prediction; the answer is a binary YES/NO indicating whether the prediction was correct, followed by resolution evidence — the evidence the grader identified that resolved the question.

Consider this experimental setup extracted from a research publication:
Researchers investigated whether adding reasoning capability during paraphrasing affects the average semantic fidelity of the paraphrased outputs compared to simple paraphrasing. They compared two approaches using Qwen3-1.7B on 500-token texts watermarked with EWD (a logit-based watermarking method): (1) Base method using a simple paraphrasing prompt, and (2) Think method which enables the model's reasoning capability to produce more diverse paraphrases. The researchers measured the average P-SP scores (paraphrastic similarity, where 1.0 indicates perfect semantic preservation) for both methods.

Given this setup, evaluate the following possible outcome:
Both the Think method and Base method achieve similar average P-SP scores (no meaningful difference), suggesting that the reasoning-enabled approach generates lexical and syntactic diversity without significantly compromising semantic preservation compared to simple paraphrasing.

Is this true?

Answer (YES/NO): NO